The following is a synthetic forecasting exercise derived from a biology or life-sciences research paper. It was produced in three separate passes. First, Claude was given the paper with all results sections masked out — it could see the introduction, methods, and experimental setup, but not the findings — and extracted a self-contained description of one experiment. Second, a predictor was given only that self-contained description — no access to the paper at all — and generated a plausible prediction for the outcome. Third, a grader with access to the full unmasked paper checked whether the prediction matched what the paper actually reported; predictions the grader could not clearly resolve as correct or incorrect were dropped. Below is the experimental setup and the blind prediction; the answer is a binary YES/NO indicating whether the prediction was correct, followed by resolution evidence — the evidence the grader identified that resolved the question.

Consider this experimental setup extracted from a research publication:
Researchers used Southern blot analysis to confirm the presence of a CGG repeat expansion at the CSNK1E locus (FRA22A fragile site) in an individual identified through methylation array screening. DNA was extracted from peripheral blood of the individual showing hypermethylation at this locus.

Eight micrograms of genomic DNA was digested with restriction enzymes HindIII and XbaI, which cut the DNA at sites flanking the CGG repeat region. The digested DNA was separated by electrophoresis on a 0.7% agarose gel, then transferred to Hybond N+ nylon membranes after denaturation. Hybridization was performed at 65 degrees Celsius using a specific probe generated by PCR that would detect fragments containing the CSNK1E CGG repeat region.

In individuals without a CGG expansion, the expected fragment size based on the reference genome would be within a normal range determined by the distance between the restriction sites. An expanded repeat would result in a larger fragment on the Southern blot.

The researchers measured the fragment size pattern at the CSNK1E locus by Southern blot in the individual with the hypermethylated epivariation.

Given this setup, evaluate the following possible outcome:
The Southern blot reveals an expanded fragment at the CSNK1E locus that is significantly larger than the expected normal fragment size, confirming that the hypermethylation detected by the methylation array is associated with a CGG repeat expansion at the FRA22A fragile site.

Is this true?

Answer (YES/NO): YES